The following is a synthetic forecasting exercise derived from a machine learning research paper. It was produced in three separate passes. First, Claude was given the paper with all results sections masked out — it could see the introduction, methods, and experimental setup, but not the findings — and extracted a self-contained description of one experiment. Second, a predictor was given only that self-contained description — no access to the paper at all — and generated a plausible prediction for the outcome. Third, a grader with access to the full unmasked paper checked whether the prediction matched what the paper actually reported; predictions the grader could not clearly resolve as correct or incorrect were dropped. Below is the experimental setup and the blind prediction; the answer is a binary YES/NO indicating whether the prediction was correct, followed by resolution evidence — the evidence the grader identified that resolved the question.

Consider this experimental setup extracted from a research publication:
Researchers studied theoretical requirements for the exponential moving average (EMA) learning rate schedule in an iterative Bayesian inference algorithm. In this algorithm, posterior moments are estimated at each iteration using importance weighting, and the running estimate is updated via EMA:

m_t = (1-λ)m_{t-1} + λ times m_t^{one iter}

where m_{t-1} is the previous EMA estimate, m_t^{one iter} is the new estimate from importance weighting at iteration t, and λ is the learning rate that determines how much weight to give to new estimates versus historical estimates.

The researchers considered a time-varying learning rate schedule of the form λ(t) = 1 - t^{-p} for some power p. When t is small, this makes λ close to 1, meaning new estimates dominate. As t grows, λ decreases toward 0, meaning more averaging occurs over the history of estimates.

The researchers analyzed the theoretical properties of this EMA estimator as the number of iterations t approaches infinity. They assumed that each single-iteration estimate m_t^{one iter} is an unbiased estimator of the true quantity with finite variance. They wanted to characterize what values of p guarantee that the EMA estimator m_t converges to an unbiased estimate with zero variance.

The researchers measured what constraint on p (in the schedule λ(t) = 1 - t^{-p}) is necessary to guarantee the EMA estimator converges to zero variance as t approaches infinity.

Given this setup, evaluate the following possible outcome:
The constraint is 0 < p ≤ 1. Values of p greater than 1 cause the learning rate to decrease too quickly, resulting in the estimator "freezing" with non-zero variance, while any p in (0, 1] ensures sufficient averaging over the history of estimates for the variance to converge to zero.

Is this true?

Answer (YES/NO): NO